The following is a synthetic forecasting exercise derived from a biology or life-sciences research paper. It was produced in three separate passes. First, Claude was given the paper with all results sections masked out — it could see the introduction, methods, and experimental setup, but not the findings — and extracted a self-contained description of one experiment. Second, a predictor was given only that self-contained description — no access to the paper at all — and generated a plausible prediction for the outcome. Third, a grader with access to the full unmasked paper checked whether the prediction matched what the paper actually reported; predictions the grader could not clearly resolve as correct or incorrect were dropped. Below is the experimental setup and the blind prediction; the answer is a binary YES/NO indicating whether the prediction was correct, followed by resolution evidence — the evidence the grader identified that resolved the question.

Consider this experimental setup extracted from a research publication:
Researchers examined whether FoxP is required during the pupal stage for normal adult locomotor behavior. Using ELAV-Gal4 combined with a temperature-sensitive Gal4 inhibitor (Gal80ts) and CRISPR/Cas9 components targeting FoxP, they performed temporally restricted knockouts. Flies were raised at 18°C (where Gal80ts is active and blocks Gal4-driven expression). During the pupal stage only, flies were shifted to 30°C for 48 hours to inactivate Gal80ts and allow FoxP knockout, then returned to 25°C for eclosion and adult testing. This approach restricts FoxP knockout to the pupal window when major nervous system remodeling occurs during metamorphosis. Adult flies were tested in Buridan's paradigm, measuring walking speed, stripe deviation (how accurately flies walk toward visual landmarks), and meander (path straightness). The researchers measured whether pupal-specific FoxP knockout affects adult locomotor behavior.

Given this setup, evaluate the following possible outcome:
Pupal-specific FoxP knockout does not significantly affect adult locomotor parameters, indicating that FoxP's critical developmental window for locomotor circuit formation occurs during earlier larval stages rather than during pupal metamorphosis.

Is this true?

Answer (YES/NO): YES